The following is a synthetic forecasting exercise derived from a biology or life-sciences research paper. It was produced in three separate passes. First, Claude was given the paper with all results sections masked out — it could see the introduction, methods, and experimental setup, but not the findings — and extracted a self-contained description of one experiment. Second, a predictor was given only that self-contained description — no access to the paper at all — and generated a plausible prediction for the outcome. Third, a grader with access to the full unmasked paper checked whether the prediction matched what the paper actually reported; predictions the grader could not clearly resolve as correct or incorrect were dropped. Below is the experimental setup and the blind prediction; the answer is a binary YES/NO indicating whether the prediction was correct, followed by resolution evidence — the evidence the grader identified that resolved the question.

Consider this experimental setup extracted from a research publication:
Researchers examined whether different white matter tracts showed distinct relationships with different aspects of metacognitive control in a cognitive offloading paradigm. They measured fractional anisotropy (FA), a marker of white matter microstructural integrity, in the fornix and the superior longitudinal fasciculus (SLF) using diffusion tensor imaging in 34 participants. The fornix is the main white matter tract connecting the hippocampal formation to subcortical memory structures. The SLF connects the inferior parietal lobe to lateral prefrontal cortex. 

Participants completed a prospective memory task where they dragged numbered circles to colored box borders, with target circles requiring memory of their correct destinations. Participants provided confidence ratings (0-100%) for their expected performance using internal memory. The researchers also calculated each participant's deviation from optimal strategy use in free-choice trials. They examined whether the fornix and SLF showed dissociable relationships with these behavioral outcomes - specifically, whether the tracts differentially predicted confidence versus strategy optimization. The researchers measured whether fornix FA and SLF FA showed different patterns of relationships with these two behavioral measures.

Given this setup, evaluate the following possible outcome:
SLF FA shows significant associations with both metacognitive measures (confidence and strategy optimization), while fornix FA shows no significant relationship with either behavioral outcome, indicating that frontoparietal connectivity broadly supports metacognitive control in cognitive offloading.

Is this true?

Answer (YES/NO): NO